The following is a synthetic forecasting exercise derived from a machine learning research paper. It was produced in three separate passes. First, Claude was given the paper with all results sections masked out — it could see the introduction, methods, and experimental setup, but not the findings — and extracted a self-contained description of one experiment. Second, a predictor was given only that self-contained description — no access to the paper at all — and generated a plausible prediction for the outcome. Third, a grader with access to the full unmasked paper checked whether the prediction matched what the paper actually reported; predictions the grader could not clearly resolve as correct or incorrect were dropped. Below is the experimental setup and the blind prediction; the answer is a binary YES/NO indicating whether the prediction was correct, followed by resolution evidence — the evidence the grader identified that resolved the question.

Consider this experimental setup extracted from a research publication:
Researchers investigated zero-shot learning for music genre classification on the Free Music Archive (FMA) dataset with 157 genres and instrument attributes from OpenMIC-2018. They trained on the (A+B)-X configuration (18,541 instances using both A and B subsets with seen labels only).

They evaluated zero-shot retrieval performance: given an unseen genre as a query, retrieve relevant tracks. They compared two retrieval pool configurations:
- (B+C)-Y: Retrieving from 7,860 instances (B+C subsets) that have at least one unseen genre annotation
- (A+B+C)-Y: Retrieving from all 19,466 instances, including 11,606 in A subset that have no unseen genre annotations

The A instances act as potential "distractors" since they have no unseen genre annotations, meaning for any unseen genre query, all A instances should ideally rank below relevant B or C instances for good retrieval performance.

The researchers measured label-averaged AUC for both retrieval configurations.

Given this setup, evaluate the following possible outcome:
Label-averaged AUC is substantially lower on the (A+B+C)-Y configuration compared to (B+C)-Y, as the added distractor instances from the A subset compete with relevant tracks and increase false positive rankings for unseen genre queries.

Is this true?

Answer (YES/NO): NO